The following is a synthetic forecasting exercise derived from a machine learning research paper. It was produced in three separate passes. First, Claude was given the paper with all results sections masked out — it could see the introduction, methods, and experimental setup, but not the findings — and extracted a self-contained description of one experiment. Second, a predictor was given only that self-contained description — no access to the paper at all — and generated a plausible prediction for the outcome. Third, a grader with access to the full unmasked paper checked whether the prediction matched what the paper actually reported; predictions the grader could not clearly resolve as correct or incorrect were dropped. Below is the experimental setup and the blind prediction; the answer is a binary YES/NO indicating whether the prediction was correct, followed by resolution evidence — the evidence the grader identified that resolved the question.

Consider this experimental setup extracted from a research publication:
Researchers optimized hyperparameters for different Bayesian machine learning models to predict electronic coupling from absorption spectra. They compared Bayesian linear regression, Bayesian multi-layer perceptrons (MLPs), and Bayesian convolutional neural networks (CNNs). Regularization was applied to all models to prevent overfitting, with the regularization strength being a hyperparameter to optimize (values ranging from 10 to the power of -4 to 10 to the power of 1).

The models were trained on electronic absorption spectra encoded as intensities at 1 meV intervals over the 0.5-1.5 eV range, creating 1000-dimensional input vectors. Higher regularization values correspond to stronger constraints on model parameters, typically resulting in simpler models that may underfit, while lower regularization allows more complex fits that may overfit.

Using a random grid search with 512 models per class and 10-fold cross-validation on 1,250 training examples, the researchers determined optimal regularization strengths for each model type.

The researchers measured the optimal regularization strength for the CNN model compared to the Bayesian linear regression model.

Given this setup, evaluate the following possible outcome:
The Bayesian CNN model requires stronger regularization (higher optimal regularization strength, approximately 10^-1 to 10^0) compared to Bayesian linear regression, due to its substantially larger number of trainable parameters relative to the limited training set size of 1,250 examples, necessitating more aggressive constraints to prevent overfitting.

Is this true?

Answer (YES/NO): YES